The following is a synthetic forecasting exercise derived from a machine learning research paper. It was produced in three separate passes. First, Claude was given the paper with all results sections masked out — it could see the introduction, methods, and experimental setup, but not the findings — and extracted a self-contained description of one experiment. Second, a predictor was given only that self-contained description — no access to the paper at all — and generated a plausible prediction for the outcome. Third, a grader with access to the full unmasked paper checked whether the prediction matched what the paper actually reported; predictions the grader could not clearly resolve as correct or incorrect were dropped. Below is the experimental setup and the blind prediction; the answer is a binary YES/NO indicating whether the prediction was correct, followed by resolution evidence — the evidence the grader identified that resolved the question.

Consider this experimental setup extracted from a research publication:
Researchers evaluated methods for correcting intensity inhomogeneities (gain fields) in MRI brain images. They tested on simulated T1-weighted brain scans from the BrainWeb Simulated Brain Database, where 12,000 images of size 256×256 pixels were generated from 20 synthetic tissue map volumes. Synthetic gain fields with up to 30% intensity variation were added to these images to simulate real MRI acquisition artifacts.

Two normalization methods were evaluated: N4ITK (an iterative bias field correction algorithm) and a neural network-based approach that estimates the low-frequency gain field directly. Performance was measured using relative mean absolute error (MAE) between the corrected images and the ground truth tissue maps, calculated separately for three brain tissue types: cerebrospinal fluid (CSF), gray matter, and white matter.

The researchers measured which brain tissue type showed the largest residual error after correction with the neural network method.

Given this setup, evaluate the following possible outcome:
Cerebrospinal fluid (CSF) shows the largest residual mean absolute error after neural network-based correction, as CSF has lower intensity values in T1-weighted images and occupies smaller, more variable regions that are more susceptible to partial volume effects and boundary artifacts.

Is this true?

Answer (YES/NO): YES